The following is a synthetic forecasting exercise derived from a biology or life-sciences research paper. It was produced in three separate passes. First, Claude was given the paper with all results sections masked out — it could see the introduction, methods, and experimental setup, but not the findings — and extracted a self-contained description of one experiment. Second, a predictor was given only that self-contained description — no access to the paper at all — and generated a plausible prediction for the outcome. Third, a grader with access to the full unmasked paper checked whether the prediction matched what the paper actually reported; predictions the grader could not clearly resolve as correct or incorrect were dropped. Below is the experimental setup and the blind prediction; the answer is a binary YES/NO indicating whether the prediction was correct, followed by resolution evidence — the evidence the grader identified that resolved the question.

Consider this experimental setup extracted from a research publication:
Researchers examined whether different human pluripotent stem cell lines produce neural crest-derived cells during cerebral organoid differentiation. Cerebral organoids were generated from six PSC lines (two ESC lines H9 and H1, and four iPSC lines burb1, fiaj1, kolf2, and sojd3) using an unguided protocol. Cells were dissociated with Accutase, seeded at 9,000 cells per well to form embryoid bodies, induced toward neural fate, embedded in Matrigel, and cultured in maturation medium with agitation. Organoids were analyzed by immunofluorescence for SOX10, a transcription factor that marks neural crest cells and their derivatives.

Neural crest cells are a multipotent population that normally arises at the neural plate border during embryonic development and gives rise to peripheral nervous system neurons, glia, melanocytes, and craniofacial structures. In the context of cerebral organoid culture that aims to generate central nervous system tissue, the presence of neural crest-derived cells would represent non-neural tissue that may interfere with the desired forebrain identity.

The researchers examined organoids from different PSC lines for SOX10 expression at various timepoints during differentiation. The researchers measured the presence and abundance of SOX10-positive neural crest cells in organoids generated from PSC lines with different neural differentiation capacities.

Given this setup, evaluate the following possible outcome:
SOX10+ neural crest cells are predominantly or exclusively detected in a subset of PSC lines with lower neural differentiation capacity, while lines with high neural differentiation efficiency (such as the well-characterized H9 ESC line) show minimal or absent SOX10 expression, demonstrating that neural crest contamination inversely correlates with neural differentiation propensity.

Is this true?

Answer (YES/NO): YES